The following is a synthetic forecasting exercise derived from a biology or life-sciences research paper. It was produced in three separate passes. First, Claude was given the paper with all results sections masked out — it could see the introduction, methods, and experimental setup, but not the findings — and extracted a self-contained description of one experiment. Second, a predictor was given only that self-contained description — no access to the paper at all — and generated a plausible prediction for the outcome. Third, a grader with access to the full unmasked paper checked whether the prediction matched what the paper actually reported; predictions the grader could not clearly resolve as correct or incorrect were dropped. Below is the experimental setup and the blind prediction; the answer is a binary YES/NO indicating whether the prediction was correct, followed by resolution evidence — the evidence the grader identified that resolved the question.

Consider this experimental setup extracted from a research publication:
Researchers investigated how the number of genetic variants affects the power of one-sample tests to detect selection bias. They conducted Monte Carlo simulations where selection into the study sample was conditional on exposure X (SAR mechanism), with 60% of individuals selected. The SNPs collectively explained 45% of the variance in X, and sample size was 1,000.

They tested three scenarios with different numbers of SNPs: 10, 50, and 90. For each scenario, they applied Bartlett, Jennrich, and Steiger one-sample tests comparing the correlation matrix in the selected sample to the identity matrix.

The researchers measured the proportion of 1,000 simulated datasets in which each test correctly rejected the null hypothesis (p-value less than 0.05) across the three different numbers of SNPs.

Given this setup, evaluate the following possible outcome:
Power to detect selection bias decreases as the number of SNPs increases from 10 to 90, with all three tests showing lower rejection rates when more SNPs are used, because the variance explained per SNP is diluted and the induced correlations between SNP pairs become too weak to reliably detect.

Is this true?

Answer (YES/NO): YES